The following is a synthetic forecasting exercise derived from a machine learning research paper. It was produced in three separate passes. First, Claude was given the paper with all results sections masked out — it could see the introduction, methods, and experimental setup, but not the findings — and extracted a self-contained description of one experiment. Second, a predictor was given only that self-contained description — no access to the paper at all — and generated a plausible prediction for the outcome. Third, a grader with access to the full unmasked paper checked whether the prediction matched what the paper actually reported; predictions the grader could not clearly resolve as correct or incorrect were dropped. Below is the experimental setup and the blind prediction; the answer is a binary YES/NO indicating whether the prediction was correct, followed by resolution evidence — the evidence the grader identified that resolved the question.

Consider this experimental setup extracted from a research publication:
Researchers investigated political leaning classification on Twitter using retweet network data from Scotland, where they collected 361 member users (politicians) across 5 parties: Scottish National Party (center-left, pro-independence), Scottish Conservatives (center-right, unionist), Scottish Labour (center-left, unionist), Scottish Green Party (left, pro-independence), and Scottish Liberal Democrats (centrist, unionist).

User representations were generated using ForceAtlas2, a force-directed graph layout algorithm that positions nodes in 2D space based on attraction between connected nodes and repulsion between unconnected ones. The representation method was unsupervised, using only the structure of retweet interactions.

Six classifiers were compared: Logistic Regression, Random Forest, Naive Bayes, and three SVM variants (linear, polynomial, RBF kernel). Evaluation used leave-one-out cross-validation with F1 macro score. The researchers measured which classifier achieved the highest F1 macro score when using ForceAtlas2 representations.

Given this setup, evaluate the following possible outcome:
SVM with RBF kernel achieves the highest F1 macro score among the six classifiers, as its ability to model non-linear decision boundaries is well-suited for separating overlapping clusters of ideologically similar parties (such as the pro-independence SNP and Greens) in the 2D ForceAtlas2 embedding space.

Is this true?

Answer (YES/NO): NO